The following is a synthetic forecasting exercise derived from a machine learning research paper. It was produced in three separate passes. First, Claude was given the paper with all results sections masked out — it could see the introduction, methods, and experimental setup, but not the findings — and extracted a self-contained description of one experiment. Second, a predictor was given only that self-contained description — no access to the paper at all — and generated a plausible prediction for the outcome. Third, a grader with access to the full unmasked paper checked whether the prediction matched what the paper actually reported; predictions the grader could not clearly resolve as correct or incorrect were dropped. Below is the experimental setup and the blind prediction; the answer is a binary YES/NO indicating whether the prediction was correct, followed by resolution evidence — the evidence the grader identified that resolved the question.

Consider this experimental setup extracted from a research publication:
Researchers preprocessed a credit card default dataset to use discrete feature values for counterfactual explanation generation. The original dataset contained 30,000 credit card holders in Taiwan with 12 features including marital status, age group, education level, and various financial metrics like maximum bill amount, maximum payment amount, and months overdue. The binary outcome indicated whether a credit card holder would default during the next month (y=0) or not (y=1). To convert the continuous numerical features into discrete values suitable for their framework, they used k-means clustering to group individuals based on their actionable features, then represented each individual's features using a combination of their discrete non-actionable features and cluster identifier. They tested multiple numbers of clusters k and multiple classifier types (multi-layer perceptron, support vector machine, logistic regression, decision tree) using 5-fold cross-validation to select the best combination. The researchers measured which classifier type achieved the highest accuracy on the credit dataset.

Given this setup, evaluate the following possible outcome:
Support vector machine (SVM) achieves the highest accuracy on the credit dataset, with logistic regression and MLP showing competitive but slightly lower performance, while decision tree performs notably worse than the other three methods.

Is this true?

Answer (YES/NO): NO